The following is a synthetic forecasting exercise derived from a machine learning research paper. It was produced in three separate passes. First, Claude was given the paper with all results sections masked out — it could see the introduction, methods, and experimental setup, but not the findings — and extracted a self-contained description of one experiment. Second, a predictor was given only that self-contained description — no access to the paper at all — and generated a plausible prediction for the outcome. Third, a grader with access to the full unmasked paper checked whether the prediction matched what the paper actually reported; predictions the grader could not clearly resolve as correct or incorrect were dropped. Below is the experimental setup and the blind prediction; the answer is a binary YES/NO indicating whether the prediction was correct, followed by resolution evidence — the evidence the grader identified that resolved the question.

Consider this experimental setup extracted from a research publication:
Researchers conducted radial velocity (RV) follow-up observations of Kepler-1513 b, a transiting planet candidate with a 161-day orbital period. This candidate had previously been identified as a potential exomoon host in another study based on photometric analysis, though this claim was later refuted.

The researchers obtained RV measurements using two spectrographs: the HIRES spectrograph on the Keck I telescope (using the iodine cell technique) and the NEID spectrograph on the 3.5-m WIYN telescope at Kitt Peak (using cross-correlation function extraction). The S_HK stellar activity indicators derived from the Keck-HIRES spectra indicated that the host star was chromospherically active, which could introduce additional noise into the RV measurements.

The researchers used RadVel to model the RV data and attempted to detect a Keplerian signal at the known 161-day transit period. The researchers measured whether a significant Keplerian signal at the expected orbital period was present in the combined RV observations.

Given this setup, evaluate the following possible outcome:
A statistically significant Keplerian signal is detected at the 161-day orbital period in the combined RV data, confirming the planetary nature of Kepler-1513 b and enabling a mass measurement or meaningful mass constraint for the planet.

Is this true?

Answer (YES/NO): NO